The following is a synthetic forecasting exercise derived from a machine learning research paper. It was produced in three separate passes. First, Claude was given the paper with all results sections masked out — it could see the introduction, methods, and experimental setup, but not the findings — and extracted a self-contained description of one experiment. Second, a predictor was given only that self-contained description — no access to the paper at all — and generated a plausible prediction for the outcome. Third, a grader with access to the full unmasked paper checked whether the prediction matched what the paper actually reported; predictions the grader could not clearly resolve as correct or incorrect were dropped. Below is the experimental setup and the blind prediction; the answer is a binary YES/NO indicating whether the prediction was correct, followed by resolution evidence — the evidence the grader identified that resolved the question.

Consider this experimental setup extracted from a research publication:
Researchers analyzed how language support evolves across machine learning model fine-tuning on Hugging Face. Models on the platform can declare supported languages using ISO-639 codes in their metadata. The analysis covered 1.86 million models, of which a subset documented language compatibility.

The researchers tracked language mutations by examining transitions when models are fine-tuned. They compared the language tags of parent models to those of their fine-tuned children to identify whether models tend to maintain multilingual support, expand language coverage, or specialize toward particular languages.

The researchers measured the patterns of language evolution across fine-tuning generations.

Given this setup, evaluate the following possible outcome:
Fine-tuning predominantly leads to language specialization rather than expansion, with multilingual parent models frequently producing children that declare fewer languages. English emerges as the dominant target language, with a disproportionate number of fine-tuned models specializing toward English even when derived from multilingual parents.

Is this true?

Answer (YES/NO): YES